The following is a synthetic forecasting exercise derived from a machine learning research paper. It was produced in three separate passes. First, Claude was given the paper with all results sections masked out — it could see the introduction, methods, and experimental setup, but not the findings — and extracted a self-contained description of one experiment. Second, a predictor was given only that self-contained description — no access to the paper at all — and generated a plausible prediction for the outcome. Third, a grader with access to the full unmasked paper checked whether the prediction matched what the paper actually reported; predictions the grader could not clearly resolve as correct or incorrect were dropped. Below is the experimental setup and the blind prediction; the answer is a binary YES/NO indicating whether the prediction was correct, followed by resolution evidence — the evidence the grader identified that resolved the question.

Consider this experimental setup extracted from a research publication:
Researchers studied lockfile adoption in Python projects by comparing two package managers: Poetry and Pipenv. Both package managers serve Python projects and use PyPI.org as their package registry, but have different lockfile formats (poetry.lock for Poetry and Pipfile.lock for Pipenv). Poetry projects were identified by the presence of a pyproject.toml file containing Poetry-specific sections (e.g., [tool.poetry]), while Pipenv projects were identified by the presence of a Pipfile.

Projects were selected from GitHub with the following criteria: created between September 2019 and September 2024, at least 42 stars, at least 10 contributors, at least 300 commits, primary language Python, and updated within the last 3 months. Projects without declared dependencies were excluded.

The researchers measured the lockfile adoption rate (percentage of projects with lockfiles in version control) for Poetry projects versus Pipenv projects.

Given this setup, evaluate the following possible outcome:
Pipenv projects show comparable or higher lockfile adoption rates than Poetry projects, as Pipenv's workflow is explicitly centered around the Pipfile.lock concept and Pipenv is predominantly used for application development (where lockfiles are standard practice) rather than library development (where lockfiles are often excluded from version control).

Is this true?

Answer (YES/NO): YES